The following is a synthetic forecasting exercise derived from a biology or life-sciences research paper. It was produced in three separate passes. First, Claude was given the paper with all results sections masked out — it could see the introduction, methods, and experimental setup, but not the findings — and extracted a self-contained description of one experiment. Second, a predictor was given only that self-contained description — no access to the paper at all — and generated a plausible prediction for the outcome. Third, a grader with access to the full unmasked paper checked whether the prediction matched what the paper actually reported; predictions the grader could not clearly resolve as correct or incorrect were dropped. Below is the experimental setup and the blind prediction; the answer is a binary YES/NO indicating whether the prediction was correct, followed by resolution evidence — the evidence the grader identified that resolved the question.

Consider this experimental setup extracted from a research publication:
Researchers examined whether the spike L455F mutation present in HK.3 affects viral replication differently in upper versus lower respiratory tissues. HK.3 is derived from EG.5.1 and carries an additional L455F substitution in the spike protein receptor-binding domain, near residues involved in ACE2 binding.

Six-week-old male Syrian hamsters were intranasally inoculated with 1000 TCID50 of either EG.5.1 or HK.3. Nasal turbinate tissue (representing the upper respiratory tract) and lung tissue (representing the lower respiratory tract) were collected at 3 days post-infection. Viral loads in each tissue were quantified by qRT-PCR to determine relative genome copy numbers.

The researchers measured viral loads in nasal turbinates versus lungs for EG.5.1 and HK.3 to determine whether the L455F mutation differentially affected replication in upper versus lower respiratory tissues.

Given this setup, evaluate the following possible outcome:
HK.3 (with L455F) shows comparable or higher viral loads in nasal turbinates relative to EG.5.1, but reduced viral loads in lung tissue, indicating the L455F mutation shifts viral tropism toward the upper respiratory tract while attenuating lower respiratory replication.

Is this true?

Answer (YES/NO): NO